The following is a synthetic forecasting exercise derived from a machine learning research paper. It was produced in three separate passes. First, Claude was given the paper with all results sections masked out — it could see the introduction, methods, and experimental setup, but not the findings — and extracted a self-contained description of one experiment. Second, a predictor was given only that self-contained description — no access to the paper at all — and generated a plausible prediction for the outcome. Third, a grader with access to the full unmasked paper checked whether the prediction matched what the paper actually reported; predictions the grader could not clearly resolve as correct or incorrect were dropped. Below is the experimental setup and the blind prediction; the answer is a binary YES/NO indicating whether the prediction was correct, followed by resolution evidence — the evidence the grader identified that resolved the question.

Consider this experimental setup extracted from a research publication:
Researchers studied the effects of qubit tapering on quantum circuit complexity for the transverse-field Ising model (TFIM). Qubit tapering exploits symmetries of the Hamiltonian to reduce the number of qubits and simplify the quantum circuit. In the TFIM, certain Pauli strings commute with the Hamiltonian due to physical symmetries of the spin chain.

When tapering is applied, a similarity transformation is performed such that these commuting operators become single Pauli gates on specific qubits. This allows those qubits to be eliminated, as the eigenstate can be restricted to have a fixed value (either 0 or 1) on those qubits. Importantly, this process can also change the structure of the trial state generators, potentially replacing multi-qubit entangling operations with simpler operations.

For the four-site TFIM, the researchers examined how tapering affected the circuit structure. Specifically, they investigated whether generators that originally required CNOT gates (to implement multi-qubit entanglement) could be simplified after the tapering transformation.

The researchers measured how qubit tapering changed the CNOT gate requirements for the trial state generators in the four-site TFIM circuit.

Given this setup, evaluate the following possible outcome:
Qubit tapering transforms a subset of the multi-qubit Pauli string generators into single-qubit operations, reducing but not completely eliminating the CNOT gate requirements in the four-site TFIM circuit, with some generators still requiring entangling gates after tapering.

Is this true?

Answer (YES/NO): YES